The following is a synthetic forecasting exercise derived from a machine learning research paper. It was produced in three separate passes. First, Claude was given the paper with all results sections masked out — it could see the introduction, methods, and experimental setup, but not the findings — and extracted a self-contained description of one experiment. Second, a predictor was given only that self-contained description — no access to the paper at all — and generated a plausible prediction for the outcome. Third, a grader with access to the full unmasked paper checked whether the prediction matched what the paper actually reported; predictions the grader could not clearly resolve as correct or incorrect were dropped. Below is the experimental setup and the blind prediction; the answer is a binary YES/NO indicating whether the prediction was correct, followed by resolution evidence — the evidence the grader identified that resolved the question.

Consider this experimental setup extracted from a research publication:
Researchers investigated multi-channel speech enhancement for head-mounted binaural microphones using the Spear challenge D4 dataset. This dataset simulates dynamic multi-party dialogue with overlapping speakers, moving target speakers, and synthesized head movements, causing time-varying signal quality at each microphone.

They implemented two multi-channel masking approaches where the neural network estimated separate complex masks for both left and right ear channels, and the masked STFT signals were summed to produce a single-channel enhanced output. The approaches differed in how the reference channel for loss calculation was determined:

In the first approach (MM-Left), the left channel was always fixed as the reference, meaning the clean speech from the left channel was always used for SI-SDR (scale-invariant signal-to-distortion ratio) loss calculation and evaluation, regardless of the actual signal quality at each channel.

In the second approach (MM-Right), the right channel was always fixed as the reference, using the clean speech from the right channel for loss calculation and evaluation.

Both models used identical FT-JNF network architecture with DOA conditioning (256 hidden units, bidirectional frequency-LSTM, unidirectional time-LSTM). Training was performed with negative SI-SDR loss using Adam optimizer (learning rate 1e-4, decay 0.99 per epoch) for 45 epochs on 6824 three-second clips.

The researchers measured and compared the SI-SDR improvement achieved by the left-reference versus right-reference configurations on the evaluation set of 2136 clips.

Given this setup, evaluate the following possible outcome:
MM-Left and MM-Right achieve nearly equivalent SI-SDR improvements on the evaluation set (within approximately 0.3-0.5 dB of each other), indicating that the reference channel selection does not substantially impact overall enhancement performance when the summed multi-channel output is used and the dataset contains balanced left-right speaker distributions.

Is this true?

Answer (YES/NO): NO